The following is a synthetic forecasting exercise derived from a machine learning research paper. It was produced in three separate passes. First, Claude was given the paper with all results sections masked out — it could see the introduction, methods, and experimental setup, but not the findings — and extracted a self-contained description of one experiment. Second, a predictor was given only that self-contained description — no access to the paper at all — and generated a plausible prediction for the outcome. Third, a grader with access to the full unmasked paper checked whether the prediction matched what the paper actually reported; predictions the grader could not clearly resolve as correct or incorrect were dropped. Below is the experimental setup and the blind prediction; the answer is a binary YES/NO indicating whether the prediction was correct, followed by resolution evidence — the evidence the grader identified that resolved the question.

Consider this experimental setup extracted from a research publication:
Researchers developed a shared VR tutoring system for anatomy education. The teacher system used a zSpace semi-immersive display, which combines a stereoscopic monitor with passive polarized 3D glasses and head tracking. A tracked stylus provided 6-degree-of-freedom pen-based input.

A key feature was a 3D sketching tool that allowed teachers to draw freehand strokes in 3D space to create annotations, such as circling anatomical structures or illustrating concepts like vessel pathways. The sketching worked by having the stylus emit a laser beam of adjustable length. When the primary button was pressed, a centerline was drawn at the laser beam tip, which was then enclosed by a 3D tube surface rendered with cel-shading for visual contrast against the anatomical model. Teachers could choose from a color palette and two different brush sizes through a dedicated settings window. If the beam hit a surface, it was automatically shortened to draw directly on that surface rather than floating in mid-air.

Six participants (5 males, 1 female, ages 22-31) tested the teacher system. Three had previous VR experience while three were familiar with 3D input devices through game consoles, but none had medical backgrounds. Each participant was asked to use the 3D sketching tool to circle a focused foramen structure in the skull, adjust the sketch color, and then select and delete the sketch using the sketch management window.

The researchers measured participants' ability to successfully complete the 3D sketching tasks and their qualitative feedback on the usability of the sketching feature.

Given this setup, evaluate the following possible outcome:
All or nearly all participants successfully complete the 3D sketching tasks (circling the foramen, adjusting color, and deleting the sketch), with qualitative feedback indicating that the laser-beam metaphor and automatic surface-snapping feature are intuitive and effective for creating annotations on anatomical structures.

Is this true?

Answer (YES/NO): NO